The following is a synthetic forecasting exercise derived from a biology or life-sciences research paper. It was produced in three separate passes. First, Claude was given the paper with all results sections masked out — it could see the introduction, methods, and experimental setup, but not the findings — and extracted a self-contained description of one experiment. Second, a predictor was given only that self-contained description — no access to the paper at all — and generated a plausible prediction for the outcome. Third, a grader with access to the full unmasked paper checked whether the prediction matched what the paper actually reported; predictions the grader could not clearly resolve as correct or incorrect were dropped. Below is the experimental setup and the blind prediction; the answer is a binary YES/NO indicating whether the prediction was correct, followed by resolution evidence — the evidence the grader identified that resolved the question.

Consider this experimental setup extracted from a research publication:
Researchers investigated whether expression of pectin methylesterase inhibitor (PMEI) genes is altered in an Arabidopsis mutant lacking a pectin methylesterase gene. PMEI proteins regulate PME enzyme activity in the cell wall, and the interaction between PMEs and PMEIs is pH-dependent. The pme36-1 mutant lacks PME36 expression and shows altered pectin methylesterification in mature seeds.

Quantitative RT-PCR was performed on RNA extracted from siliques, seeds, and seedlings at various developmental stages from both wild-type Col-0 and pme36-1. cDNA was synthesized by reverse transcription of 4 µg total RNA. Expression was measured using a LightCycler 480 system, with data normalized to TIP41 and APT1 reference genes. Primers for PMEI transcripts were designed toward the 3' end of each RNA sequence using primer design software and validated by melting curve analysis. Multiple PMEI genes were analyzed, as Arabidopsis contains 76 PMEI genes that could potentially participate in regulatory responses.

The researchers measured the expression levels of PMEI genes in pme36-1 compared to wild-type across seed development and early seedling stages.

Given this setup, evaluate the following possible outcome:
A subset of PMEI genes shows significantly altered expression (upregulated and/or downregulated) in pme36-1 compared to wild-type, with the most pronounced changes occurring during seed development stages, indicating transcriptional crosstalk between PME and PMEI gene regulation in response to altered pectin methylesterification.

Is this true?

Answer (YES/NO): YES